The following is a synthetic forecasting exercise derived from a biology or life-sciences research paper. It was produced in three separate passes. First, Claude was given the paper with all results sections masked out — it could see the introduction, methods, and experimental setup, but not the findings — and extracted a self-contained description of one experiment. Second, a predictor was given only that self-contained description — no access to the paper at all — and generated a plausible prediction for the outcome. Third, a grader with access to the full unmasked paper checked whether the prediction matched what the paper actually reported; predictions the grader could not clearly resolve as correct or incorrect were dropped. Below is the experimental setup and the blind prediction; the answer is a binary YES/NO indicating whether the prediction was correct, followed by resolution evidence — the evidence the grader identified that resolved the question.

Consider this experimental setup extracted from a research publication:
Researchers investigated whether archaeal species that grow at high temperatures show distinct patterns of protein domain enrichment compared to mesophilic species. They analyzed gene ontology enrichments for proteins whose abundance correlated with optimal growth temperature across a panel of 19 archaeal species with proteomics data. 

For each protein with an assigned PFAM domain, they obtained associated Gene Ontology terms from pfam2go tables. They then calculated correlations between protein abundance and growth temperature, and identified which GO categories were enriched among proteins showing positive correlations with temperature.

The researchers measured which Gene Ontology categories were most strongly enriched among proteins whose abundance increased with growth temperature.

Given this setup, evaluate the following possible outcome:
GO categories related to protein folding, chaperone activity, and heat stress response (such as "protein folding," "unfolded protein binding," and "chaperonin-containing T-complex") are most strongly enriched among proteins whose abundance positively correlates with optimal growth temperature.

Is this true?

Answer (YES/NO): NO